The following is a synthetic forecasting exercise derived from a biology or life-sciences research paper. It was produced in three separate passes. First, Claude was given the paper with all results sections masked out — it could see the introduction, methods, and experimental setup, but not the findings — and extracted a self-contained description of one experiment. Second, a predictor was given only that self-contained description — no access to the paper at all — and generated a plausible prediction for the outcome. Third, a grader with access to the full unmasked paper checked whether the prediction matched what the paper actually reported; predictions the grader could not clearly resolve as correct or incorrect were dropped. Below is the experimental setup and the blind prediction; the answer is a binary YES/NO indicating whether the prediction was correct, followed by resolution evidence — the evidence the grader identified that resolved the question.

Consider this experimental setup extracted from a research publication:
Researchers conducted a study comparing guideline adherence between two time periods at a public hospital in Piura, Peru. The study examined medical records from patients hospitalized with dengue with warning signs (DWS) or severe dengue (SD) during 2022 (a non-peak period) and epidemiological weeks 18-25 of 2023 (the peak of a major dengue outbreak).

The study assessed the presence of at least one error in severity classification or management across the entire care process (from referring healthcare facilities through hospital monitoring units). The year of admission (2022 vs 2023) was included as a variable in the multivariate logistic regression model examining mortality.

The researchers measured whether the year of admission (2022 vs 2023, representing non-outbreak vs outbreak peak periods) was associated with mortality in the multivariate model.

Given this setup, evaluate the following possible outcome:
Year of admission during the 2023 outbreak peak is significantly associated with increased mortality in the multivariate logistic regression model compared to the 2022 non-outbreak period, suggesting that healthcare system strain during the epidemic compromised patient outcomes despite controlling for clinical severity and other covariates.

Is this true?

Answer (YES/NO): NO